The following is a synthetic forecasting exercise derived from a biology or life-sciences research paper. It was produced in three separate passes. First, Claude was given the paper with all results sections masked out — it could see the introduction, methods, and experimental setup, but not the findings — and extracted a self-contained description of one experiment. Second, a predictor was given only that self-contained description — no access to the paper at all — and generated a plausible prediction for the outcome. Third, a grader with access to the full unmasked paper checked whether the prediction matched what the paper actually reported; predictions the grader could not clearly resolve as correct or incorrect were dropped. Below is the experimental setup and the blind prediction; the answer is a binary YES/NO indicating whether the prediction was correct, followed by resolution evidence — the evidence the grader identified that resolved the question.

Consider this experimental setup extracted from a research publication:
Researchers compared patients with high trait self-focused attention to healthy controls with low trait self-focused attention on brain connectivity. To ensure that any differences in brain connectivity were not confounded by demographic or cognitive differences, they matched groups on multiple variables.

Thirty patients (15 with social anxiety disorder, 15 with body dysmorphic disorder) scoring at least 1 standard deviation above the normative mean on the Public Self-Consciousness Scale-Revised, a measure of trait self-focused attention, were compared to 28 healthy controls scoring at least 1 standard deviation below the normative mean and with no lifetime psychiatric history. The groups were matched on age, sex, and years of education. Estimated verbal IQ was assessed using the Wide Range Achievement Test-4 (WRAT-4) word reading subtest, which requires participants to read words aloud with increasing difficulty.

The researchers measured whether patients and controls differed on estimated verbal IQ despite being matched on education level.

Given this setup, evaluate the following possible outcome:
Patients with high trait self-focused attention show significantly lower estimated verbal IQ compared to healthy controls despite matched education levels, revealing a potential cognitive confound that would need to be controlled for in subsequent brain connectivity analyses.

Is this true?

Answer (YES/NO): NO